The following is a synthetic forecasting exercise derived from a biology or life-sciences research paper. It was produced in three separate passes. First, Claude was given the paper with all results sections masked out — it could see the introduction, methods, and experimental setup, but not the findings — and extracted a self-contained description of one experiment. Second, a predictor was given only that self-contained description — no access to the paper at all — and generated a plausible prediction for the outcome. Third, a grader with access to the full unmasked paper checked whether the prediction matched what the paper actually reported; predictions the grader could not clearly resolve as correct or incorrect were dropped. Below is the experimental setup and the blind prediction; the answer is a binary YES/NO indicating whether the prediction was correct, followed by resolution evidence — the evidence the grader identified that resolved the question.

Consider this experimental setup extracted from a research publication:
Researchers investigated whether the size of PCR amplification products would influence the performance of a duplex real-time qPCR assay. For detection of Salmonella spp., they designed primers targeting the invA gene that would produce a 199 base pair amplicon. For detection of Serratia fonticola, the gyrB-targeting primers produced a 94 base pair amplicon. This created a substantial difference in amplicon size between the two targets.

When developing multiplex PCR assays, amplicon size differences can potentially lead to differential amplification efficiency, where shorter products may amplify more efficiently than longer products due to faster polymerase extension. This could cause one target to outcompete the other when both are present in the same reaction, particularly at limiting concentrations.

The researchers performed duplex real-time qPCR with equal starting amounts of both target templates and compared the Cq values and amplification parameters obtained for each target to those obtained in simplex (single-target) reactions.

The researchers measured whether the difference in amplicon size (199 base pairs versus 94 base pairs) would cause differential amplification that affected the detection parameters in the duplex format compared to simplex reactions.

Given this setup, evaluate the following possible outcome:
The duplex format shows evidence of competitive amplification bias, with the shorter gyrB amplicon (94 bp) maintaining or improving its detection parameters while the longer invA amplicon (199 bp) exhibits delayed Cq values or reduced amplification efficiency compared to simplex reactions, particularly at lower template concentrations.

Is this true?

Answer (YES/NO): NO